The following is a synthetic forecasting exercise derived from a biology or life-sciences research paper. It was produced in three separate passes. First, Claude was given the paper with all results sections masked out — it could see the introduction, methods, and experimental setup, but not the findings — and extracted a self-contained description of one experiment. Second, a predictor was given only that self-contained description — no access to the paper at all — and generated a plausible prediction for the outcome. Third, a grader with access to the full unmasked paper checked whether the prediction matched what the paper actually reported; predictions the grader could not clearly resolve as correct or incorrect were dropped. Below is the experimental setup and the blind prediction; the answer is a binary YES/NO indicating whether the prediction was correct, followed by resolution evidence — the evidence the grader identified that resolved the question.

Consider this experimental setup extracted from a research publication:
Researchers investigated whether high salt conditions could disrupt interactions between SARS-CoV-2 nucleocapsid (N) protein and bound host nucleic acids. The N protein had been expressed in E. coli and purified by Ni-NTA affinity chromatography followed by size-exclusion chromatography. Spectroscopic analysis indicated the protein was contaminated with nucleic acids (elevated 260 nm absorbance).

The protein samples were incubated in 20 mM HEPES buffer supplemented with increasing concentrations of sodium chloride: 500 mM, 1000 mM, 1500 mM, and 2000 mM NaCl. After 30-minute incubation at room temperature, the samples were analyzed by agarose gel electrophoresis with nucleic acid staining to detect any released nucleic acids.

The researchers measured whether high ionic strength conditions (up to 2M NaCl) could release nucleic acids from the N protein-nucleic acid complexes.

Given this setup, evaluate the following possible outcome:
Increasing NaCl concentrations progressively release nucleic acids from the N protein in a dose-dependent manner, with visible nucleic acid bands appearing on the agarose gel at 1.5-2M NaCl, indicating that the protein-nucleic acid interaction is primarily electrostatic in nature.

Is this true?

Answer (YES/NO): NO